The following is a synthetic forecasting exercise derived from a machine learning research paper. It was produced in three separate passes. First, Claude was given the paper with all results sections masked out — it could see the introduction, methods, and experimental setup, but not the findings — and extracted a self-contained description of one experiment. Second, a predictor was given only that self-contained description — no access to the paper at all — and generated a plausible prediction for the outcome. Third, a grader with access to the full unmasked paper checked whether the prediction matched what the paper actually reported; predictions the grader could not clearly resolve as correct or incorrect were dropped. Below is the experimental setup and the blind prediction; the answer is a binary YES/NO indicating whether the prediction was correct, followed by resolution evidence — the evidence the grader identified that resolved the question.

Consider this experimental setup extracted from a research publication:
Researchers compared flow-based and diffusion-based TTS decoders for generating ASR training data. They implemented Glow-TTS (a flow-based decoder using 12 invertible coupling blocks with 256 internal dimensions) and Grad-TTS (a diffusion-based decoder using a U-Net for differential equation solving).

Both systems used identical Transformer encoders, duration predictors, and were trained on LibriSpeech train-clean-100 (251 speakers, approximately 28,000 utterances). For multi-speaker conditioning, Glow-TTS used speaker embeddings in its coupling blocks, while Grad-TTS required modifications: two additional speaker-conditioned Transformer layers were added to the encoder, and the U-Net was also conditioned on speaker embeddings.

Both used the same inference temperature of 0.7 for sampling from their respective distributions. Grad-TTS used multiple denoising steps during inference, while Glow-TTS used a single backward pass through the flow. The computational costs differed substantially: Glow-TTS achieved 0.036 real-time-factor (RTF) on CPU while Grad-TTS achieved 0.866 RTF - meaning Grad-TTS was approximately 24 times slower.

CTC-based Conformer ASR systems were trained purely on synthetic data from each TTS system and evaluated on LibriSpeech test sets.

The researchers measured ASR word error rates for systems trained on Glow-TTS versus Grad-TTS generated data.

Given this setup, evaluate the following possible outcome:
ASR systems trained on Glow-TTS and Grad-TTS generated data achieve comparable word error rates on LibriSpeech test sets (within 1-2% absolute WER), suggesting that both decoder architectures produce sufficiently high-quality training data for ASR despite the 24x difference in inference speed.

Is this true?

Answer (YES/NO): NO